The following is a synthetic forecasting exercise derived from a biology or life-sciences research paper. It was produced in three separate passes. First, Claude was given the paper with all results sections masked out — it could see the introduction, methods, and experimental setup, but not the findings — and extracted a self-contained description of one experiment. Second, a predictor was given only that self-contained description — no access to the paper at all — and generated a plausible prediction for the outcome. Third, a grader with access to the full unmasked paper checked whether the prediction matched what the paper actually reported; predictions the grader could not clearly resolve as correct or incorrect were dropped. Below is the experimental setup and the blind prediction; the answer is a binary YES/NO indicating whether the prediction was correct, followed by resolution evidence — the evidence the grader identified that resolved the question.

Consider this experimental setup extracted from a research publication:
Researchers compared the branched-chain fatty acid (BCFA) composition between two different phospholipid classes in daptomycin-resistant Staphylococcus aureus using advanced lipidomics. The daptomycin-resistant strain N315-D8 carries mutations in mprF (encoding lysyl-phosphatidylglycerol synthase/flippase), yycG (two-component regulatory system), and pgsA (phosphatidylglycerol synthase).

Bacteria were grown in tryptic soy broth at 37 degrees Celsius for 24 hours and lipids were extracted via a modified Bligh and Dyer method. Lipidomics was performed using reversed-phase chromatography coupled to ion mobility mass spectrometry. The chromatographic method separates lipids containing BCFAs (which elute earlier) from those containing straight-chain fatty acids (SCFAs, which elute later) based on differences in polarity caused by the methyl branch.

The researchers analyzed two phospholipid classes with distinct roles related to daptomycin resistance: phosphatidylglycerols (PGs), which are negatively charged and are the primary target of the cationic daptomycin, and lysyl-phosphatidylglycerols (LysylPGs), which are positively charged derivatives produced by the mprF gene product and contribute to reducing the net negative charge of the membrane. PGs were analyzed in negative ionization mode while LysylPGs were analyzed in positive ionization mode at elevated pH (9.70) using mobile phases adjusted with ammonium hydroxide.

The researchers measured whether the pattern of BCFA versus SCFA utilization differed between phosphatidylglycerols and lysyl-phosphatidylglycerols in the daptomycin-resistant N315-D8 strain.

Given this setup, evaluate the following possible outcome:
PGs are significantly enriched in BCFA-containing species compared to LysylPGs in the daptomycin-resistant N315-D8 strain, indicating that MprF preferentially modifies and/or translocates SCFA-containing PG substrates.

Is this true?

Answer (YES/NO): YES